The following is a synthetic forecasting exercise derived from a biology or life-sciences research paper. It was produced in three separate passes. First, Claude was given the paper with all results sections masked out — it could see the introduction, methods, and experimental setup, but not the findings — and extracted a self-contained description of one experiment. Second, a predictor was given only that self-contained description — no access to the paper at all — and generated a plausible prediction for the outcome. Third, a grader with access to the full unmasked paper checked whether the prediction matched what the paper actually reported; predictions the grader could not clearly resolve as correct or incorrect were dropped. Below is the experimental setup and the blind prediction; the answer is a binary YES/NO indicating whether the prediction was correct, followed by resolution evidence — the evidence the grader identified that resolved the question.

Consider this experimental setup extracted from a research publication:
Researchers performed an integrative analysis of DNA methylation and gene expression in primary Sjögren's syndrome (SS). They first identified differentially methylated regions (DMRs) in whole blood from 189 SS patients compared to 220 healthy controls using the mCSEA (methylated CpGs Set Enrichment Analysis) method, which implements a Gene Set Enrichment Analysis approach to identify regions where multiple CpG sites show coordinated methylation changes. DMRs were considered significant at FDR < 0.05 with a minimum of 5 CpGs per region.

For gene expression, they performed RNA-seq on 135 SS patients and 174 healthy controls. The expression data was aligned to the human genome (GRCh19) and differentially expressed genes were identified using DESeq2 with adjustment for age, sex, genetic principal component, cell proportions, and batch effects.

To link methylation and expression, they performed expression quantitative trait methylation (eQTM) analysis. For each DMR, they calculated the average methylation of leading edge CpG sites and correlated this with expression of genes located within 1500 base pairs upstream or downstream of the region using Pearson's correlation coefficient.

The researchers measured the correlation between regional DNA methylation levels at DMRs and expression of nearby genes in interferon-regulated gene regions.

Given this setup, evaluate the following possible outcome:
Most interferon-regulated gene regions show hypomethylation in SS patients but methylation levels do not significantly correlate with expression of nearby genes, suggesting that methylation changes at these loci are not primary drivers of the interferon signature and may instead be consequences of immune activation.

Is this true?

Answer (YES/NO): NO